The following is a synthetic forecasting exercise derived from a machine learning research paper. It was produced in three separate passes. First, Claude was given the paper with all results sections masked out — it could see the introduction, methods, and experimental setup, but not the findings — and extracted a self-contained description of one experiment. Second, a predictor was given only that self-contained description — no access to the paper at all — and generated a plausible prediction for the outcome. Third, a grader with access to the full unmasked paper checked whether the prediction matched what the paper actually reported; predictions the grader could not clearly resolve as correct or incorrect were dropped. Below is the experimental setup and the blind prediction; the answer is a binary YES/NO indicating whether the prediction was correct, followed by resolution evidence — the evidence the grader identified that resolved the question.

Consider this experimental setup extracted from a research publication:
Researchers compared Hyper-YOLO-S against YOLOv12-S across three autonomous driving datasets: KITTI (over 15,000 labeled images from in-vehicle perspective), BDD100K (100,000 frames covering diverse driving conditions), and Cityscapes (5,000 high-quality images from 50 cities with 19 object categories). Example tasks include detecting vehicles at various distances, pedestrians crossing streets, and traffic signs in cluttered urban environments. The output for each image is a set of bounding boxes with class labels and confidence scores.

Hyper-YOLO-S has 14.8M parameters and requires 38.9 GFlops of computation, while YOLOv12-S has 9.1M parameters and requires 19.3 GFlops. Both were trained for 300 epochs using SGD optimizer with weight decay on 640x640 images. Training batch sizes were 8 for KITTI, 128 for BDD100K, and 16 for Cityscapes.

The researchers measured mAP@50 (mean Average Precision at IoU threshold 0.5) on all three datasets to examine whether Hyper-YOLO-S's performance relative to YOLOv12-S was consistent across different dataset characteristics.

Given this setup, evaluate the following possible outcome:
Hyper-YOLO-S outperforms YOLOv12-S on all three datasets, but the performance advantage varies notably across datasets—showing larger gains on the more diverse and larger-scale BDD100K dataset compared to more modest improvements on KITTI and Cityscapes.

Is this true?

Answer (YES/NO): NO